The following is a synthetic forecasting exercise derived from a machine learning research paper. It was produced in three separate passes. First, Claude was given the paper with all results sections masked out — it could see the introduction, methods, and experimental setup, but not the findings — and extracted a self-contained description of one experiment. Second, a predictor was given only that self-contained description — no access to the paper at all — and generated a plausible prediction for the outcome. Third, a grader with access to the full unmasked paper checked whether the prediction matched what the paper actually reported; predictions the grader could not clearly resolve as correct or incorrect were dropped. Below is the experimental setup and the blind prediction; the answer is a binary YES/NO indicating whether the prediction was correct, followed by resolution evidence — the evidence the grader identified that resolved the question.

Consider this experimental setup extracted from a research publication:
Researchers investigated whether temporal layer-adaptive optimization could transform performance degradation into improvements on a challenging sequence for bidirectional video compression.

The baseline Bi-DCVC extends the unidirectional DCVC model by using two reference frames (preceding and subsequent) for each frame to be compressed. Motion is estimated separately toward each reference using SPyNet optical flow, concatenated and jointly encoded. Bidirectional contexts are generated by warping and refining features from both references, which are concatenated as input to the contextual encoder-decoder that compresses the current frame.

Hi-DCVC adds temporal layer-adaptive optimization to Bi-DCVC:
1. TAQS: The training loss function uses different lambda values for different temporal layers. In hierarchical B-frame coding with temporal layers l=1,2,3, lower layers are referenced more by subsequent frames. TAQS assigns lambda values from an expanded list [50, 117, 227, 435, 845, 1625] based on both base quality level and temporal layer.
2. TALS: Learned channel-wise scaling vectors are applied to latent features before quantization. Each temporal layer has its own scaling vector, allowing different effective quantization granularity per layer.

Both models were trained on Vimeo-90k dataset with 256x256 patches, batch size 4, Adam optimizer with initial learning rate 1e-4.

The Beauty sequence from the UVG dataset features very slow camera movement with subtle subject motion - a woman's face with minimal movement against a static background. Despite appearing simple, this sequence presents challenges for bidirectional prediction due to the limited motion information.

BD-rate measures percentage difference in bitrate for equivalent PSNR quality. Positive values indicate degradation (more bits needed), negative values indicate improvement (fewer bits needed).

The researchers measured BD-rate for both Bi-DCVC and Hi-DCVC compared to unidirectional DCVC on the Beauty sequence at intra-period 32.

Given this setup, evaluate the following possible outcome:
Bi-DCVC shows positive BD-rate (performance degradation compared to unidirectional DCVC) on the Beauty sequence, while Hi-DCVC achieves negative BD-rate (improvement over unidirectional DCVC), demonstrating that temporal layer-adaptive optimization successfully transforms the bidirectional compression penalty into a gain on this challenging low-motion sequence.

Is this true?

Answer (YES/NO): YES